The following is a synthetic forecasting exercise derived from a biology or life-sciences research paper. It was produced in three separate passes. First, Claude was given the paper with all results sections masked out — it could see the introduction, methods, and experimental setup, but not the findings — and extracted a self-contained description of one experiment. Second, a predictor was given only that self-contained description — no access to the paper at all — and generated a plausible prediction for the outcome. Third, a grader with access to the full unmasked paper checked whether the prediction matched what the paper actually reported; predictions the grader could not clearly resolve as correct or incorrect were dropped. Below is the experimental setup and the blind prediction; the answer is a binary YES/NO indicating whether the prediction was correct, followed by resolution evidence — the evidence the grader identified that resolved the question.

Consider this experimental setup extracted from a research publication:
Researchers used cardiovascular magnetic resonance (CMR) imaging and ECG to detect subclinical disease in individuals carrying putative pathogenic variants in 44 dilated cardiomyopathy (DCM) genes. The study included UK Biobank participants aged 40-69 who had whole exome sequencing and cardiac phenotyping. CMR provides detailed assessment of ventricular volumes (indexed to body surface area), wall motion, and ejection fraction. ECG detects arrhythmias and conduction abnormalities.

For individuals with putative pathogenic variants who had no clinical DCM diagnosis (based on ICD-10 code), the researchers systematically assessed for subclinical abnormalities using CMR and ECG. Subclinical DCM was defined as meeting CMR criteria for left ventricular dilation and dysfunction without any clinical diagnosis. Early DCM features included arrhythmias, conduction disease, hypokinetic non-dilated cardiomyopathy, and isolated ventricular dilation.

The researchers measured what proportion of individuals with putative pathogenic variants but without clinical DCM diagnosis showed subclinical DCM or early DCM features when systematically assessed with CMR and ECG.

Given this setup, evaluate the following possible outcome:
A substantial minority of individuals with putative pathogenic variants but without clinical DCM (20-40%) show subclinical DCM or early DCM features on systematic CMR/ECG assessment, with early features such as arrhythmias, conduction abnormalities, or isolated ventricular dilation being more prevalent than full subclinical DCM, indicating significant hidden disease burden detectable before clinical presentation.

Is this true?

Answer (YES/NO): NO